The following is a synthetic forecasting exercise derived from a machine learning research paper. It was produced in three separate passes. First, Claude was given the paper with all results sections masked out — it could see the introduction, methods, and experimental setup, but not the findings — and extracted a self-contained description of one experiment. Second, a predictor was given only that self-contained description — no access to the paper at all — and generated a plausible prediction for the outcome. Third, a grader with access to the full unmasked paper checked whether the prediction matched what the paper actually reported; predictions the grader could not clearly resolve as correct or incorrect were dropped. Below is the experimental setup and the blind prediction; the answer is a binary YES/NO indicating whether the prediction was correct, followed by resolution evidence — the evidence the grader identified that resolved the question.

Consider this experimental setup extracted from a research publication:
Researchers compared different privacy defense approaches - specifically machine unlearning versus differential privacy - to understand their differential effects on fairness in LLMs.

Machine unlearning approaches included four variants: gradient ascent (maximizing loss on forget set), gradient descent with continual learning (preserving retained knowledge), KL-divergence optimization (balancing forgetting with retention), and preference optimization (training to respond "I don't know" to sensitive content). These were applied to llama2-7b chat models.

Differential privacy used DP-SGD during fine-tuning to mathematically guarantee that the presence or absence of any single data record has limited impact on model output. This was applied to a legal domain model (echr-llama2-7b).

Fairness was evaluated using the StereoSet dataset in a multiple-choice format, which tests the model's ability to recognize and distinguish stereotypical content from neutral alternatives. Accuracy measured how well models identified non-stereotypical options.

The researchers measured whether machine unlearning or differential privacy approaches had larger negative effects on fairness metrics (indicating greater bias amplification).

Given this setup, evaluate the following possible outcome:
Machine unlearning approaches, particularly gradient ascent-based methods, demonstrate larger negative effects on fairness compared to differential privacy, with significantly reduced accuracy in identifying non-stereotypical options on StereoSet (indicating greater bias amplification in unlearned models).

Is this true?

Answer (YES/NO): NO